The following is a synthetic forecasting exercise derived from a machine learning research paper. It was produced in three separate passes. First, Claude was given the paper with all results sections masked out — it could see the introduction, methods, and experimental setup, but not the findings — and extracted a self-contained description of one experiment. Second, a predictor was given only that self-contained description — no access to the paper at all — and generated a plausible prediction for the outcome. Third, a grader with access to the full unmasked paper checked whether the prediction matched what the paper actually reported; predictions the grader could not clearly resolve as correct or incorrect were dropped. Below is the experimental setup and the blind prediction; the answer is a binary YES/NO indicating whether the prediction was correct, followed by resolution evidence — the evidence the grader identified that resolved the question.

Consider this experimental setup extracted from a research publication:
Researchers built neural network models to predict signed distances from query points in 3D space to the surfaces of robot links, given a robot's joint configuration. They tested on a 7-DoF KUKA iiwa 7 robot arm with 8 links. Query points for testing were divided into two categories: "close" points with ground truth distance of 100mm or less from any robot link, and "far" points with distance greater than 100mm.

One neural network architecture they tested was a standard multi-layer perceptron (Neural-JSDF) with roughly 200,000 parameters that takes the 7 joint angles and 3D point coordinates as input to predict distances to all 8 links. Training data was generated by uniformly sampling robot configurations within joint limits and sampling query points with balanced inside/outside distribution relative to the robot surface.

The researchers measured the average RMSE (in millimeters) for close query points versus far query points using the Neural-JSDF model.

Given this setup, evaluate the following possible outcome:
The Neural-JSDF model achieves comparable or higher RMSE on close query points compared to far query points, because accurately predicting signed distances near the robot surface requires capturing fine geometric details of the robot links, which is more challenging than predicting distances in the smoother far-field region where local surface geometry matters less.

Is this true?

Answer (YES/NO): NO